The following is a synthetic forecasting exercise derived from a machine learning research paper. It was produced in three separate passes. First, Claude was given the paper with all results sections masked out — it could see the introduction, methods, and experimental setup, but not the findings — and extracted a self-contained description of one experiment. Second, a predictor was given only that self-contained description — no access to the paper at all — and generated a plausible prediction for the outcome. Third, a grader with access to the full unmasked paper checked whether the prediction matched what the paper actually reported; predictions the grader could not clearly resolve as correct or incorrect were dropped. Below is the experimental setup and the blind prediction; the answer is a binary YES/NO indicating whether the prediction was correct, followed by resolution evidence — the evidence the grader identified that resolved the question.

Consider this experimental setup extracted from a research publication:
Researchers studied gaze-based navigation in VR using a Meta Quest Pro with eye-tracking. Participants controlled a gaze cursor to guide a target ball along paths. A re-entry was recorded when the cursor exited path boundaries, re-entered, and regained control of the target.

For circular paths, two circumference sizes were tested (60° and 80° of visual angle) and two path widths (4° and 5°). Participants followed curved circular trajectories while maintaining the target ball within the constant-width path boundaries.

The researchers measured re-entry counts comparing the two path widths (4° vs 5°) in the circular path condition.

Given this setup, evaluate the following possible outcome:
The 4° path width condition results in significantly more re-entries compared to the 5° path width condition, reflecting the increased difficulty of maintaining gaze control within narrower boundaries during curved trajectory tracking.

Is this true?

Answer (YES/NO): YES